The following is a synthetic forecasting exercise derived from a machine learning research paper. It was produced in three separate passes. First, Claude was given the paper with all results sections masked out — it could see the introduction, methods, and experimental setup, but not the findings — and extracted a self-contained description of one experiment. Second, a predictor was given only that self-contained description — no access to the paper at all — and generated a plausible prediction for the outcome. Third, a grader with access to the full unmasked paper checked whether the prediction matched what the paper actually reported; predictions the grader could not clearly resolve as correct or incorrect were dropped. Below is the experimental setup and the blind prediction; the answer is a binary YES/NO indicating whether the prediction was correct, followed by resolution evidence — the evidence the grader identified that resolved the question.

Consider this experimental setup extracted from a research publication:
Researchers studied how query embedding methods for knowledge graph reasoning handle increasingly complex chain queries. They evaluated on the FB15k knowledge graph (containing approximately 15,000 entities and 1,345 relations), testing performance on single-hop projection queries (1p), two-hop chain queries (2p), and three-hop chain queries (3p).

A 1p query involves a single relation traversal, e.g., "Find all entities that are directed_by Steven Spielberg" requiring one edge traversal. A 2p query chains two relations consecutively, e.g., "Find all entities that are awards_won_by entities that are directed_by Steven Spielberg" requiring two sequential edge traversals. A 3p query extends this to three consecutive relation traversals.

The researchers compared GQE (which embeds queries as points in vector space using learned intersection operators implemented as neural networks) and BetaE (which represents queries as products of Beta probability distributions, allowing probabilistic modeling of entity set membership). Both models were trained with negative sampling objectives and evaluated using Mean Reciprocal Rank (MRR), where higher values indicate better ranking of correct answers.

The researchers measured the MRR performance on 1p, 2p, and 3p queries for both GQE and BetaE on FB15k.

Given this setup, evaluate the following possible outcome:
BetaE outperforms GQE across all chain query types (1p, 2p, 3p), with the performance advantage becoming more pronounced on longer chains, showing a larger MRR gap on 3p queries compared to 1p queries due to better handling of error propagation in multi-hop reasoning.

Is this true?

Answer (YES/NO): NO